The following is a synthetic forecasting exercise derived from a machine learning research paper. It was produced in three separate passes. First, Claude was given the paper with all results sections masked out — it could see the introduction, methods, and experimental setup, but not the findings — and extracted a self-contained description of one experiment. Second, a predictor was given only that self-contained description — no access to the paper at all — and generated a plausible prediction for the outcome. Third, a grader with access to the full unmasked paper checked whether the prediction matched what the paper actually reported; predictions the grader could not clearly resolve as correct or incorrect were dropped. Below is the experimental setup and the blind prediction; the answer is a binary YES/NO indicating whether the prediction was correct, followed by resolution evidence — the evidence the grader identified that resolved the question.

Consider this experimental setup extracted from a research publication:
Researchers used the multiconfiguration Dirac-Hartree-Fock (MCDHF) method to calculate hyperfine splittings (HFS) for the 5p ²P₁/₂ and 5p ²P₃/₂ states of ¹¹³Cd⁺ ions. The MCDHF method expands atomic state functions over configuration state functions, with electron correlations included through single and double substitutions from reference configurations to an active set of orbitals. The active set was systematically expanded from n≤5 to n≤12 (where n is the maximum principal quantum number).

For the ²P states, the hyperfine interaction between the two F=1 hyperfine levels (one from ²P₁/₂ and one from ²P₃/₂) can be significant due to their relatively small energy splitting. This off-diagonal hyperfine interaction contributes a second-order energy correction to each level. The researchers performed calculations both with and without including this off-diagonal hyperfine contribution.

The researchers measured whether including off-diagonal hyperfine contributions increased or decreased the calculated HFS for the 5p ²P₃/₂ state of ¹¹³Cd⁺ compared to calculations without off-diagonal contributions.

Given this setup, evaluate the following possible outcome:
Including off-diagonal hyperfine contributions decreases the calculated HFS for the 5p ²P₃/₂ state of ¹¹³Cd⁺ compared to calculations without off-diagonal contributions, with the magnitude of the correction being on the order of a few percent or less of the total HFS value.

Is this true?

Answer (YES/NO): NO